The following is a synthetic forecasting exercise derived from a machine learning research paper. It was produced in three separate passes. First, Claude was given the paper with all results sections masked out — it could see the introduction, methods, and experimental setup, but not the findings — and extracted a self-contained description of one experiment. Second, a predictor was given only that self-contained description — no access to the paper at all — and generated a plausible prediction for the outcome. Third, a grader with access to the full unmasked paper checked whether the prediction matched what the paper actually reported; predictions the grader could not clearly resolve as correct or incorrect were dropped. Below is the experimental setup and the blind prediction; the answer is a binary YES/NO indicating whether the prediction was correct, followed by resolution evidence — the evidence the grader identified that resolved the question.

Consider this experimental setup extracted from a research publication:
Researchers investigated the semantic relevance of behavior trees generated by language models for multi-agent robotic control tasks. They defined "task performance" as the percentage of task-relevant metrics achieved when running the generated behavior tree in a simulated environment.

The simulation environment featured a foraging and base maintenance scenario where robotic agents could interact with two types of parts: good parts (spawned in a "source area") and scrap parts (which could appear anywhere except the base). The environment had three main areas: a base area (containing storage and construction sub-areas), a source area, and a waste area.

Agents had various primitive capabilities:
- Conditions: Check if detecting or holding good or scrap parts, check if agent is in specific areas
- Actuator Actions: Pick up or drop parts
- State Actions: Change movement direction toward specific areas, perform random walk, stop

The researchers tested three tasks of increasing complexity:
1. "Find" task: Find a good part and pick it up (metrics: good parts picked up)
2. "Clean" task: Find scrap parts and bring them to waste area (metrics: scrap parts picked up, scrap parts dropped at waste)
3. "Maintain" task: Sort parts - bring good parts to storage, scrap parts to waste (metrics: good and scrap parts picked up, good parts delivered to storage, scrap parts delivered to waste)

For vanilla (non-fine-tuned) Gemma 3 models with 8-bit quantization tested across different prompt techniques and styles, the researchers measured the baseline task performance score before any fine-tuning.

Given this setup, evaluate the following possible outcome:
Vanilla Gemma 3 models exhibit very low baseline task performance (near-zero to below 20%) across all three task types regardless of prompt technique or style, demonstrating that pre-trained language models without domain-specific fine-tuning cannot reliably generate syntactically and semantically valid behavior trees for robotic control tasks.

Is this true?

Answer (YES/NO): NO